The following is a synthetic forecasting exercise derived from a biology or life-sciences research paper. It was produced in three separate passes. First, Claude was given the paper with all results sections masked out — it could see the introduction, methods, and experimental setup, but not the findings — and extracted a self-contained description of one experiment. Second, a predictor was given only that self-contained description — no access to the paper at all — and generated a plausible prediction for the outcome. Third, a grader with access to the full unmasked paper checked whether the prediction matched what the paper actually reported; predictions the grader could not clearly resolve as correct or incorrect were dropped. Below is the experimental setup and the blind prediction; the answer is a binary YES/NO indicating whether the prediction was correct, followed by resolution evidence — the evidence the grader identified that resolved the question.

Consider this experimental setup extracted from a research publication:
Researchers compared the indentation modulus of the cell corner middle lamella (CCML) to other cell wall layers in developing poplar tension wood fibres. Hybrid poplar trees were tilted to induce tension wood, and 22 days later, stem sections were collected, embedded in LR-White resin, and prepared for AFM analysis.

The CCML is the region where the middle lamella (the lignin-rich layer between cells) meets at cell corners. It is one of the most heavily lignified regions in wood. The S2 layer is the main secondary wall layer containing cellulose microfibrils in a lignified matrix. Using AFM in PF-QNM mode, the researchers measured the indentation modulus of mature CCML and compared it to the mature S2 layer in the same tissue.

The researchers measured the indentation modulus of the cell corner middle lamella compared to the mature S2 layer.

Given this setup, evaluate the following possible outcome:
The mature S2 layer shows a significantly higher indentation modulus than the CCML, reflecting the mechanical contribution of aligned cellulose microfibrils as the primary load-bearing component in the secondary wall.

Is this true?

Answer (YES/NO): YES